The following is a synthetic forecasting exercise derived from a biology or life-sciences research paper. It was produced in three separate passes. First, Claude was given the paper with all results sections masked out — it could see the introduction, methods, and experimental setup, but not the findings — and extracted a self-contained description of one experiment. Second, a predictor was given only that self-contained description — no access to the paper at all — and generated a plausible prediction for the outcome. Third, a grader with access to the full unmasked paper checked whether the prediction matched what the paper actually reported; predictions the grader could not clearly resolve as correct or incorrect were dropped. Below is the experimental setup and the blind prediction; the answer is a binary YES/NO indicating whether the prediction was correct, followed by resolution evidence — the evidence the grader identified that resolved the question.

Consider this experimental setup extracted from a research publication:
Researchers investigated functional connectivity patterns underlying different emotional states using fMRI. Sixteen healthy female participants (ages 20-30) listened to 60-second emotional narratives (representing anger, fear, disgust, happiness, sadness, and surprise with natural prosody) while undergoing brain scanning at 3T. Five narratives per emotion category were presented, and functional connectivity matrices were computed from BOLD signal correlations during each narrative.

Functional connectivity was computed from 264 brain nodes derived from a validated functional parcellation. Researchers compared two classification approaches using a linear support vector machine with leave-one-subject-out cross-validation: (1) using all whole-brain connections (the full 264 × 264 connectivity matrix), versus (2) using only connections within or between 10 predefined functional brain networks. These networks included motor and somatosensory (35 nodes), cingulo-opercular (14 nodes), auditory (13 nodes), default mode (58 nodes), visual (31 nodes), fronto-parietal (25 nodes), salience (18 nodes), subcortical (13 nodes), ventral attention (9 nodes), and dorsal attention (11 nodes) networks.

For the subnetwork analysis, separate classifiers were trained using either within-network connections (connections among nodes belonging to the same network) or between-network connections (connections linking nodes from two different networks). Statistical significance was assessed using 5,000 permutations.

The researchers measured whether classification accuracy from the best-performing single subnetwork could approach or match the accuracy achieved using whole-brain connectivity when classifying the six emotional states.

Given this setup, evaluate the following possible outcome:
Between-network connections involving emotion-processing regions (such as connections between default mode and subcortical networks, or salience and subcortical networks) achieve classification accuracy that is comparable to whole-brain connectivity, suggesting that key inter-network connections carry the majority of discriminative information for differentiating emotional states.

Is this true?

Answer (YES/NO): NO